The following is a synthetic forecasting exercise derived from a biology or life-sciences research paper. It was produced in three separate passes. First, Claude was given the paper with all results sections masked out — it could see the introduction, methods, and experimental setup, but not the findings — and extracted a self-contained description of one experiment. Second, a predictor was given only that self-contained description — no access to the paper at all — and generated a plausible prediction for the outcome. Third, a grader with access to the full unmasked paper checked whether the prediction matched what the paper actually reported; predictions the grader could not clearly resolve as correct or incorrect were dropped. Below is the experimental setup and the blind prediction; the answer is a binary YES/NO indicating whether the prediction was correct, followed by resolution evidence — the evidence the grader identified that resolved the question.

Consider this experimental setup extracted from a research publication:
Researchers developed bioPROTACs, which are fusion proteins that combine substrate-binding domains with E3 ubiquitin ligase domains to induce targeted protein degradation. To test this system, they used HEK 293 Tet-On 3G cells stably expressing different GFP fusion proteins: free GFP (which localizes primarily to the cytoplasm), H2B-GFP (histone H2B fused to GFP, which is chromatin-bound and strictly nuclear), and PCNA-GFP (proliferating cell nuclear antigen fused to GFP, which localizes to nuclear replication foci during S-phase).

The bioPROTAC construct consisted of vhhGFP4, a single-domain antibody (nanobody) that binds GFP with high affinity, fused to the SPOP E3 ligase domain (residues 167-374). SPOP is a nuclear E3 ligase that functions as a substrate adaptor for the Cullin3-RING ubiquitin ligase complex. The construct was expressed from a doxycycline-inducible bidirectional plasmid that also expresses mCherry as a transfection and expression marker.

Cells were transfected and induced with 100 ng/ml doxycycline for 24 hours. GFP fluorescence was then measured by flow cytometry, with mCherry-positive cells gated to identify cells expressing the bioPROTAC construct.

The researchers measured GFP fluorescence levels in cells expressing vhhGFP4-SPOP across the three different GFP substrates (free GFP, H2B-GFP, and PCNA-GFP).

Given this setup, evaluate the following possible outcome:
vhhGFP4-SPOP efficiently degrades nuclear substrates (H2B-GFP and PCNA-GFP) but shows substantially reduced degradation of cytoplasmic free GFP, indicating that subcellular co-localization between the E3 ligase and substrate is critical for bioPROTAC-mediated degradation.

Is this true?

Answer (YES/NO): NO